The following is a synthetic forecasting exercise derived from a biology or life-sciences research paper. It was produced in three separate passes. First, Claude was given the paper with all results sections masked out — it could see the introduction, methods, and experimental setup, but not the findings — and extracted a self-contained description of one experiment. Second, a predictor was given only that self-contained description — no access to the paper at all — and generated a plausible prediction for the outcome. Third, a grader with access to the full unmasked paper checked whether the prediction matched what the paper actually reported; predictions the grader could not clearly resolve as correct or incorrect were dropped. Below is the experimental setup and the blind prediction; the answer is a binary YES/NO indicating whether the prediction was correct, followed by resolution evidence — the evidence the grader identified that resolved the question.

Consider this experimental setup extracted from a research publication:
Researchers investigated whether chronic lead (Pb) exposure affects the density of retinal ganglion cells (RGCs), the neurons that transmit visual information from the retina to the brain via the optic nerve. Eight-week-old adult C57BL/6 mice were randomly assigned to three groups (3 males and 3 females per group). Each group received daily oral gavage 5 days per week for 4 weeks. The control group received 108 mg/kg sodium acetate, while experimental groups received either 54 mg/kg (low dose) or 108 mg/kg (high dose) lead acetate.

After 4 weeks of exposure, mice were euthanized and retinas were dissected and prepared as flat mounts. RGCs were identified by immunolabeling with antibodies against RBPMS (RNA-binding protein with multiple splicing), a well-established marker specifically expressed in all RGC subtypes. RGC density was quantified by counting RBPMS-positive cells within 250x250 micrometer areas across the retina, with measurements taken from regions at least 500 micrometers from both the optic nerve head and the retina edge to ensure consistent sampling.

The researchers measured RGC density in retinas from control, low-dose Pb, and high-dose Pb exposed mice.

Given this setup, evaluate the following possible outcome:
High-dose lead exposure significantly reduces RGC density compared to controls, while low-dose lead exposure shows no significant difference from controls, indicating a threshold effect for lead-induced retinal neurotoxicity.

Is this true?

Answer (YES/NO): NO